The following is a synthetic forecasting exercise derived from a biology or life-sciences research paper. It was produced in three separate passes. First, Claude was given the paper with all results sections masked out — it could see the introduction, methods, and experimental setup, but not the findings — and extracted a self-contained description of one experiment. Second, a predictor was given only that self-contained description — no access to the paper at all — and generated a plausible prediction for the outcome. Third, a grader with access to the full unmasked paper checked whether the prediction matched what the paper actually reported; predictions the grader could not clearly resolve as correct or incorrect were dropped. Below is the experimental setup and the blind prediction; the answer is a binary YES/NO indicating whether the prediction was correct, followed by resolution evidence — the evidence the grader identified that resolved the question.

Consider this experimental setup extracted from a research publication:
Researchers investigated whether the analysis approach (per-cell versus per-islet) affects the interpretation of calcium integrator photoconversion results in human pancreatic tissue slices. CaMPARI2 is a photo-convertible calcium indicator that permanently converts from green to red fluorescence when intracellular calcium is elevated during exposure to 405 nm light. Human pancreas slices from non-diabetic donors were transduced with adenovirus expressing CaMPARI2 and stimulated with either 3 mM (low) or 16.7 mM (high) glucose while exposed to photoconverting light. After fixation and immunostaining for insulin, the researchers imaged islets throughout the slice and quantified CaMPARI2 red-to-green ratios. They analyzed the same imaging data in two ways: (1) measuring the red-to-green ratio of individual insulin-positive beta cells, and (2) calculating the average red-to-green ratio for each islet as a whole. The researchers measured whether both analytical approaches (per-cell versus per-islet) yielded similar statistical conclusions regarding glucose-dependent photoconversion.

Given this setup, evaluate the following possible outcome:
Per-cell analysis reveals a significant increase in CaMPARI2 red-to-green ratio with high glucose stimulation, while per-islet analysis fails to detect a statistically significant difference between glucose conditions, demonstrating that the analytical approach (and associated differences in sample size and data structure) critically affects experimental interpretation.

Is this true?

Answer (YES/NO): NO